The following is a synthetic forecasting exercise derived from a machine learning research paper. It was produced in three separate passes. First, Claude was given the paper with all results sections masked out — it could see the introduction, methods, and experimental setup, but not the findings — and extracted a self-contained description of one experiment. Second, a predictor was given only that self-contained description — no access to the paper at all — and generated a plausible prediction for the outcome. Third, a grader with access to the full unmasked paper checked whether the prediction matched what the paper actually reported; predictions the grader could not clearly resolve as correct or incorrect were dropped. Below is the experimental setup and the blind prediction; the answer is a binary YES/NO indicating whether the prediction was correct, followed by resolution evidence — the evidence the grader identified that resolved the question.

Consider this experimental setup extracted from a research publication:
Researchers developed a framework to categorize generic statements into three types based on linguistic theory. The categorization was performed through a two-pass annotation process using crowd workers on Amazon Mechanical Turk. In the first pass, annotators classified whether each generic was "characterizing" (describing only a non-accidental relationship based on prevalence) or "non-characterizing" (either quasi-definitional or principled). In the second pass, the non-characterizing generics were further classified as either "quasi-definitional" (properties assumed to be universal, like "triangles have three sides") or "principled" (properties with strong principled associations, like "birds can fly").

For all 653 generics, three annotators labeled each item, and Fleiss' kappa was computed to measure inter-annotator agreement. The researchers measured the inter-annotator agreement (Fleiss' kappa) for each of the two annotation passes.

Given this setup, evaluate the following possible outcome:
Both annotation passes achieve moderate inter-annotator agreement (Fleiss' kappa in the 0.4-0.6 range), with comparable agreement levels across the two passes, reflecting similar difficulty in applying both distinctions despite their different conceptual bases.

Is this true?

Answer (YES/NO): NO